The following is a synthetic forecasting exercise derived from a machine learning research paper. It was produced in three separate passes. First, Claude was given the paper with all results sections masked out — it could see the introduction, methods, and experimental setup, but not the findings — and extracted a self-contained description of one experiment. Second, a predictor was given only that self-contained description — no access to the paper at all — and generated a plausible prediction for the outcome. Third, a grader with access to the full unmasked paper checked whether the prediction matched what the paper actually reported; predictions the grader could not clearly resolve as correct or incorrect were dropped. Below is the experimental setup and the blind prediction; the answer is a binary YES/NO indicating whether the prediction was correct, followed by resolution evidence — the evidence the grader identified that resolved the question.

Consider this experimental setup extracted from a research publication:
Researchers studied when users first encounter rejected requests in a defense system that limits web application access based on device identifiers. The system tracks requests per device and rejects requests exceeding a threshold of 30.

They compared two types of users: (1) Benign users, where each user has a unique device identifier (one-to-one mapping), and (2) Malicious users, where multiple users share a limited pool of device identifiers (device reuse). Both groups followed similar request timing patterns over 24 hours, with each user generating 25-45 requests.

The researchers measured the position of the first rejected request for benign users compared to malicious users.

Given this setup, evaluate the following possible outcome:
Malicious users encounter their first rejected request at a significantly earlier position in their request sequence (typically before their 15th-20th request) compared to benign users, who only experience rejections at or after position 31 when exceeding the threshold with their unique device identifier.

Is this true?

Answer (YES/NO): NO